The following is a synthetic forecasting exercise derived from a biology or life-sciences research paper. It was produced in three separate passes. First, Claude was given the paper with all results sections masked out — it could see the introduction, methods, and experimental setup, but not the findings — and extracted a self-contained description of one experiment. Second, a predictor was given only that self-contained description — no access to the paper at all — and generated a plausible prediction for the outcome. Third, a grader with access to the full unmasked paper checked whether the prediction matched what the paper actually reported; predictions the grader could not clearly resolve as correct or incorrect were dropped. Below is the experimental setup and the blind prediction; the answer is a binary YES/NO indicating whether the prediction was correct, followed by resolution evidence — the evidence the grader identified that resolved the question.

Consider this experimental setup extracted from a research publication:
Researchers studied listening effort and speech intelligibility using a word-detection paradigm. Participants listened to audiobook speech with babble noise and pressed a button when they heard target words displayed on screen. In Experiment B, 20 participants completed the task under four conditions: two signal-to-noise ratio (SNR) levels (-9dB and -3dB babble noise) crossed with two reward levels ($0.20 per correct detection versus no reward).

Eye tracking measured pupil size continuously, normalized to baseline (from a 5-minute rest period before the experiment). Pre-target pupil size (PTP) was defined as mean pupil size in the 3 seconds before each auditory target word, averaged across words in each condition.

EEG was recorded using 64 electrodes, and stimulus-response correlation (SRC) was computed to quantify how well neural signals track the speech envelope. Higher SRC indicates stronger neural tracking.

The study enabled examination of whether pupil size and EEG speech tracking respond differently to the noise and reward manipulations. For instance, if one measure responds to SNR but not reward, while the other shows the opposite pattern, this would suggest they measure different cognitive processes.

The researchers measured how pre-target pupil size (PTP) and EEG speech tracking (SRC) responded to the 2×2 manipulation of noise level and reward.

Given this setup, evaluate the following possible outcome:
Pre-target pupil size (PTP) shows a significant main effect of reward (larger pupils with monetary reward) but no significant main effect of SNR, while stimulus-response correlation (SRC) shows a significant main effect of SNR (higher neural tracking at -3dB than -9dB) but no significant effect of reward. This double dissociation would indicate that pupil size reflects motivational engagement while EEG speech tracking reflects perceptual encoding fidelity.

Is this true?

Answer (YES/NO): YES